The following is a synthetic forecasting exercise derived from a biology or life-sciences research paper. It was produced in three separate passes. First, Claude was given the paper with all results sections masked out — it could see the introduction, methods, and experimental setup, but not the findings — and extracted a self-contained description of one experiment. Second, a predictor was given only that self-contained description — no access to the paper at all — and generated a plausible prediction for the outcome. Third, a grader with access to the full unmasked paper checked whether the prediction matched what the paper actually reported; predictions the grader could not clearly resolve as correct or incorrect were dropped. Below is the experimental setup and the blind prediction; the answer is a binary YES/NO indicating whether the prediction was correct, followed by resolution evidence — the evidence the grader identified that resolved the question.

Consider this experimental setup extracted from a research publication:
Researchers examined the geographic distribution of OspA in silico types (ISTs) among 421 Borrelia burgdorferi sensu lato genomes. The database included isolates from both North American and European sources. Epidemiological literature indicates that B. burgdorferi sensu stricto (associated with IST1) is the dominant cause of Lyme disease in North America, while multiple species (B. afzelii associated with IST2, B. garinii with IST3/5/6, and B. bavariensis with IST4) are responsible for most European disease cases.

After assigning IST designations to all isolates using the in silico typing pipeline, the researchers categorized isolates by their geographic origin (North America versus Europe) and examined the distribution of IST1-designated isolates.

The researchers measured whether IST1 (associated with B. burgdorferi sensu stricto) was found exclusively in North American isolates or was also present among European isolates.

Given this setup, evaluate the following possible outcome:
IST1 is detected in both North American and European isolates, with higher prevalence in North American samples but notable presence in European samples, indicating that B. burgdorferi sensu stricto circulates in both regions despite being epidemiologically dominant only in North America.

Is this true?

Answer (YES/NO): YES